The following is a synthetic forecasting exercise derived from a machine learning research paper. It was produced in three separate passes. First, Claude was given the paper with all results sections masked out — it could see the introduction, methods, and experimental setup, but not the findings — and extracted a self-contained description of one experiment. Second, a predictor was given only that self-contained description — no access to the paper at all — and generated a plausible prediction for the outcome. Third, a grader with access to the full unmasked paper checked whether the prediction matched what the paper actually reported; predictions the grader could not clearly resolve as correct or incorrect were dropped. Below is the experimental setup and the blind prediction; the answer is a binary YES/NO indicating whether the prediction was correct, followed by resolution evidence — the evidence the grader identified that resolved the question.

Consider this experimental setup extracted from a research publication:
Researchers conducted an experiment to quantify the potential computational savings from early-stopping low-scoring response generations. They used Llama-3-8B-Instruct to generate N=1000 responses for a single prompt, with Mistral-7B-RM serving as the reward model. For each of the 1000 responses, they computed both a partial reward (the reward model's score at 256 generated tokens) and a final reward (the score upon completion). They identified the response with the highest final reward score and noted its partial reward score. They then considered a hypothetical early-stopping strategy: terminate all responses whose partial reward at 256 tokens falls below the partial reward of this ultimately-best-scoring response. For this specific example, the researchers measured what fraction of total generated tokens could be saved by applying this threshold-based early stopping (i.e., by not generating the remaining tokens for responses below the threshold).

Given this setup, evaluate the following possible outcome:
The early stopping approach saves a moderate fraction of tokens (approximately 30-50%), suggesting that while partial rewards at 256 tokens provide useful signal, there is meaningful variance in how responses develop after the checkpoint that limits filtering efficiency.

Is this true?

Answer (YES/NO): NO